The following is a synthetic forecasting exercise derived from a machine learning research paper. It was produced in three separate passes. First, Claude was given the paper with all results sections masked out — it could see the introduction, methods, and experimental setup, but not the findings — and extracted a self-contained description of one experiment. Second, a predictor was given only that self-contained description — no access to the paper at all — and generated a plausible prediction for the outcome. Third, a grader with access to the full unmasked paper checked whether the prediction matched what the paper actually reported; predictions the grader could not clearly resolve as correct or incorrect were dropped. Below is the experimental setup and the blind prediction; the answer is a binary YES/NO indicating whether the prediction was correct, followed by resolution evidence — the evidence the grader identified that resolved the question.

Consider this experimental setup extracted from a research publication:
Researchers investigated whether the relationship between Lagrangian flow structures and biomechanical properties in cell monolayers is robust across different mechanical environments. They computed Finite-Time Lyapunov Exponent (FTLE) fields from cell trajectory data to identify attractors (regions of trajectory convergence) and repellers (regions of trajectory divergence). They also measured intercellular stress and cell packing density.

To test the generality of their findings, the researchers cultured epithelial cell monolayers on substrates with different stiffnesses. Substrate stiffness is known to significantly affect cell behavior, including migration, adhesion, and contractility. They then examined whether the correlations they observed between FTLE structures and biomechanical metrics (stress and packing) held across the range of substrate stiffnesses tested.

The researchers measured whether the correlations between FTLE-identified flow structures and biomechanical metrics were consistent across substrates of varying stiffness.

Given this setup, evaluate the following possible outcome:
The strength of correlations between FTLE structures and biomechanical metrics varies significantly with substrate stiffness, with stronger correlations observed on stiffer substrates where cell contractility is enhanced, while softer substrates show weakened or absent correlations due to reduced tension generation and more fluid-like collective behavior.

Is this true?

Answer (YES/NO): NO